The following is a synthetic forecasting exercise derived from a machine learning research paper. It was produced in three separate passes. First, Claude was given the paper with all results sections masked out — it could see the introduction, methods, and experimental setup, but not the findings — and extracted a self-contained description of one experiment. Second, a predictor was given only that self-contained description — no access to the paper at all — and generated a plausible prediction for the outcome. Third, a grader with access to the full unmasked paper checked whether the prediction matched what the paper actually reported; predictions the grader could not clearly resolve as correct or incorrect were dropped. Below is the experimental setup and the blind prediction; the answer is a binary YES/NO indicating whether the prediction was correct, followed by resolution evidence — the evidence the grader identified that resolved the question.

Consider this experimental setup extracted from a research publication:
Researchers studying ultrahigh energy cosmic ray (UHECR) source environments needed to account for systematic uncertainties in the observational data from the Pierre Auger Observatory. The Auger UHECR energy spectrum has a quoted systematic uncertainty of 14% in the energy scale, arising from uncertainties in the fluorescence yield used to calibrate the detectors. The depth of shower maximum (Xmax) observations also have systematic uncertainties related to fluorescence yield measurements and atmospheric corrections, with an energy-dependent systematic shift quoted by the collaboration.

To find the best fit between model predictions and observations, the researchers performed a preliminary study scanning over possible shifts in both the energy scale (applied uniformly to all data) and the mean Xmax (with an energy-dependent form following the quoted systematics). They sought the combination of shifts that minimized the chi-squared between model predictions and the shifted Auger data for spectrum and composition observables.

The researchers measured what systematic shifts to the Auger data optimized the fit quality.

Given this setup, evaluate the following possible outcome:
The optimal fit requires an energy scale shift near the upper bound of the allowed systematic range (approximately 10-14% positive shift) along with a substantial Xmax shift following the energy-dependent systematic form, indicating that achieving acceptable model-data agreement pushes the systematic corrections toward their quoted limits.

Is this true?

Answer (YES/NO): NO